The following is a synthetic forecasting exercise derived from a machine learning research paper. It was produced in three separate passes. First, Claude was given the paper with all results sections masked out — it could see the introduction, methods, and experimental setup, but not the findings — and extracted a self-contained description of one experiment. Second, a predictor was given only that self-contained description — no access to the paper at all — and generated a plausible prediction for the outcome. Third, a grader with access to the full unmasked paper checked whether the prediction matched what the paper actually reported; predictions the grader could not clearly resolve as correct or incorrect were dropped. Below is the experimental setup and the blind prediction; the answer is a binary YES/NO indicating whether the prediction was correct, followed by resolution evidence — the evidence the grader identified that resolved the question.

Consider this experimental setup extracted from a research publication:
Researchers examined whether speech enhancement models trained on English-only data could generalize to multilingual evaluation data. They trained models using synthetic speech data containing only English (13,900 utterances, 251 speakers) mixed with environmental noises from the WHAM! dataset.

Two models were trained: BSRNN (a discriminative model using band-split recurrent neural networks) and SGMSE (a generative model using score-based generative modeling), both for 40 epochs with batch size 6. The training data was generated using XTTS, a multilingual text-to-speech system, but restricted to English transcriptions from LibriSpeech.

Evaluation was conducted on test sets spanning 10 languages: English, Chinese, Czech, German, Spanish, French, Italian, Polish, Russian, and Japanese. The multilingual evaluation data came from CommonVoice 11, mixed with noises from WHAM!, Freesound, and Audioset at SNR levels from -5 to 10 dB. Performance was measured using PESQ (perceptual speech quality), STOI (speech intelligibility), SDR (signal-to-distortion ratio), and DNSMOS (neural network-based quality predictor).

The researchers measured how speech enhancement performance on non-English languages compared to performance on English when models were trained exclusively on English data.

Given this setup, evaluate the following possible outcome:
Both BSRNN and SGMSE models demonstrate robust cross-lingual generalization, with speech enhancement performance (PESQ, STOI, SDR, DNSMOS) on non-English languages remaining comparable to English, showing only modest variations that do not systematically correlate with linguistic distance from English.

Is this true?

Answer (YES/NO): NO